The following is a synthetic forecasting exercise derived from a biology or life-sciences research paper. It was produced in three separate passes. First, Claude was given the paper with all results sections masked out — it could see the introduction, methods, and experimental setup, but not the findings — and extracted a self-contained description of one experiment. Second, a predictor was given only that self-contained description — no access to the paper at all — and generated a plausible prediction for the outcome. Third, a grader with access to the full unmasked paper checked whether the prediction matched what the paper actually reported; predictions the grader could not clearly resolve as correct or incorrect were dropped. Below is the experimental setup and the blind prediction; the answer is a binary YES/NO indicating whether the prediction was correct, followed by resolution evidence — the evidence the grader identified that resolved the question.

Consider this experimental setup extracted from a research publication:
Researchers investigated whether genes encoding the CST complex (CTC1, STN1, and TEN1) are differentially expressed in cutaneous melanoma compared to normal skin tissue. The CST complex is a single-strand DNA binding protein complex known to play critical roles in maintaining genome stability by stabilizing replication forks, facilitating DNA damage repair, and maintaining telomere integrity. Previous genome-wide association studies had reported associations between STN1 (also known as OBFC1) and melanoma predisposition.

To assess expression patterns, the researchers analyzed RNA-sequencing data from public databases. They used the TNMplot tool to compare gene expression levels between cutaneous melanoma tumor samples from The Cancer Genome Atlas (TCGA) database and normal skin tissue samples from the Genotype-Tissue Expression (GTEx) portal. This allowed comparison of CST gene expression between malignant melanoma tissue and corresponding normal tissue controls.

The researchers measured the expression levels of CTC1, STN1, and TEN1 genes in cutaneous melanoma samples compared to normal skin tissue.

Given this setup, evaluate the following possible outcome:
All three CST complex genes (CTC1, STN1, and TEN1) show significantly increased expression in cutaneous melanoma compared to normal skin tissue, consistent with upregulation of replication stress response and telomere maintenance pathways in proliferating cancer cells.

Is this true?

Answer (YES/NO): NO